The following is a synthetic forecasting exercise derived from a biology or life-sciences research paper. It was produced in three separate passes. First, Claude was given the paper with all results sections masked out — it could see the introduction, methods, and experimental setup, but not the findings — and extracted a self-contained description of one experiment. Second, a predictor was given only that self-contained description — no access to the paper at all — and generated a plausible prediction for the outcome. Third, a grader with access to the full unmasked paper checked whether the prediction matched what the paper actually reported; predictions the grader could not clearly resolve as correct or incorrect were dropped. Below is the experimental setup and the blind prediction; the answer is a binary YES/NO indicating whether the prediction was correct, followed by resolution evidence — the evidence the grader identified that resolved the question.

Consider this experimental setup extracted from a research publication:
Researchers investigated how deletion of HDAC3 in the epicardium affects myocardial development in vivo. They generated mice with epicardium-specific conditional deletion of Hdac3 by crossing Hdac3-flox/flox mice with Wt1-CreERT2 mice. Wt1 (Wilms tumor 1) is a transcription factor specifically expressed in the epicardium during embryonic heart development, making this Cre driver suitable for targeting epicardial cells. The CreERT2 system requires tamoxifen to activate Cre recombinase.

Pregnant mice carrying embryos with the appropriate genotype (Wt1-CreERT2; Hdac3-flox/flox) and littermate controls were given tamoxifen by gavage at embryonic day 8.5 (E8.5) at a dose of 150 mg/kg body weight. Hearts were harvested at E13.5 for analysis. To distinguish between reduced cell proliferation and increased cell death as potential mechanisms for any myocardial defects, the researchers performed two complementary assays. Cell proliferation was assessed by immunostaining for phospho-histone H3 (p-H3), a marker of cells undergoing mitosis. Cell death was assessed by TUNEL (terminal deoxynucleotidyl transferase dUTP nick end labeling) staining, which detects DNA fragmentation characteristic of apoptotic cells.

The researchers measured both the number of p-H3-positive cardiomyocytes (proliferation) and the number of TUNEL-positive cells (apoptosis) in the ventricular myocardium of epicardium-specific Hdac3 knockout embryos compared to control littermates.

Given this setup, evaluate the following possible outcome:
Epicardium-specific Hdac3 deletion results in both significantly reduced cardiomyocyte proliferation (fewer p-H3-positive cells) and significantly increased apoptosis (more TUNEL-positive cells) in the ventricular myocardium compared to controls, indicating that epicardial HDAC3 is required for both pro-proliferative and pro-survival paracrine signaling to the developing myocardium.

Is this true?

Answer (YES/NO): NO